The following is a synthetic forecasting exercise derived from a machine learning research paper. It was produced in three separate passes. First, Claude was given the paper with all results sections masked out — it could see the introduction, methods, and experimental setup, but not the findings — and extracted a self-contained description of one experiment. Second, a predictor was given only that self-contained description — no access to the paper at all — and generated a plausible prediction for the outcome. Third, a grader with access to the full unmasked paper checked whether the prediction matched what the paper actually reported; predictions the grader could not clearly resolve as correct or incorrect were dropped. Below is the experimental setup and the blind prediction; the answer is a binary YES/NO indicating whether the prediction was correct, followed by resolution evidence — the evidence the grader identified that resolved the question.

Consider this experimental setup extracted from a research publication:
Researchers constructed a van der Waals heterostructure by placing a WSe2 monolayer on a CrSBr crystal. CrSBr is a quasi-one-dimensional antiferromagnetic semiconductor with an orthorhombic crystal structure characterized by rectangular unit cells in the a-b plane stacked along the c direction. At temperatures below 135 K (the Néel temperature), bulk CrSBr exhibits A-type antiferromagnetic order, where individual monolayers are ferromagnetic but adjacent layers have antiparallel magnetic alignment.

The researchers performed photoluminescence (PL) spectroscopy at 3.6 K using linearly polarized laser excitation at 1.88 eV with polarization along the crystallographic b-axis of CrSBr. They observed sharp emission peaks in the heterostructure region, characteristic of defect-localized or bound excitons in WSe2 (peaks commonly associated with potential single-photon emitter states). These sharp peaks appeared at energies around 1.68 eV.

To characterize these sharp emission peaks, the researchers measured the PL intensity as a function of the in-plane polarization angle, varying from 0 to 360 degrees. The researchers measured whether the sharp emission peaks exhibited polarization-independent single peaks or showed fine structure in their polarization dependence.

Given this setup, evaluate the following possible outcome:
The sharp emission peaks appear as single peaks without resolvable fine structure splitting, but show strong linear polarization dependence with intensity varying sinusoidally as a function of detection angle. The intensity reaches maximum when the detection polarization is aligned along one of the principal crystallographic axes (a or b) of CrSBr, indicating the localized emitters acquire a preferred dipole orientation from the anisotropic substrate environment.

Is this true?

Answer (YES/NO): NO